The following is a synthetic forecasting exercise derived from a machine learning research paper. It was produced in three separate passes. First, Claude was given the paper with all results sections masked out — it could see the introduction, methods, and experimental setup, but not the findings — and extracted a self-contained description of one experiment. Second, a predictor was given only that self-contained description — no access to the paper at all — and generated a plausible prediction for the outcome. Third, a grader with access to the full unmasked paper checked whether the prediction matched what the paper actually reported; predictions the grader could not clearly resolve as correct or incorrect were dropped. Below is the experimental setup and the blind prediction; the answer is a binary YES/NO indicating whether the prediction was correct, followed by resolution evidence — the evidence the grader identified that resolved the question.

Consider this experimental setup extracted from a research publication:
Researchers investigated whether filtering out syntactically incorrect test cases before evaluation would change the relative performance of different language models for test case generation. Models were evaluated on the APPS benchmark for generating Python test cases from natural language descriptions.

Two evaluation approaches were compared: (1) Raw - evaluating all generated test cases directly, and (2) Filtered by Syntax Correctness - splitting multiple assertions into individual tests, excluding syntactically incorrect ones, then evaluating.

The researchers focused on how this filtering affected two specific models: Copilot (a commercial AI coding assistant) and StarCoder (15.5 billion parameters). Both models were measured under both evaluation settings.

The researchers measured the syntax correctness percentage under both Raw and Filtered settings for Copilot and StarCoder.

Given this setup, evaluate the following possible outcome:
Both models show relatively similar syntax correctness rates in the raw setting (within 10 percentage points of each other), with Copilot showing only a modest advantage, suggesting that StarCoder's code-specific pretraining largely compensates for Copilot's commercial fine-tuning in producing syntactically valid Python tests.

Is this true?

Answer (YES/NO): NO